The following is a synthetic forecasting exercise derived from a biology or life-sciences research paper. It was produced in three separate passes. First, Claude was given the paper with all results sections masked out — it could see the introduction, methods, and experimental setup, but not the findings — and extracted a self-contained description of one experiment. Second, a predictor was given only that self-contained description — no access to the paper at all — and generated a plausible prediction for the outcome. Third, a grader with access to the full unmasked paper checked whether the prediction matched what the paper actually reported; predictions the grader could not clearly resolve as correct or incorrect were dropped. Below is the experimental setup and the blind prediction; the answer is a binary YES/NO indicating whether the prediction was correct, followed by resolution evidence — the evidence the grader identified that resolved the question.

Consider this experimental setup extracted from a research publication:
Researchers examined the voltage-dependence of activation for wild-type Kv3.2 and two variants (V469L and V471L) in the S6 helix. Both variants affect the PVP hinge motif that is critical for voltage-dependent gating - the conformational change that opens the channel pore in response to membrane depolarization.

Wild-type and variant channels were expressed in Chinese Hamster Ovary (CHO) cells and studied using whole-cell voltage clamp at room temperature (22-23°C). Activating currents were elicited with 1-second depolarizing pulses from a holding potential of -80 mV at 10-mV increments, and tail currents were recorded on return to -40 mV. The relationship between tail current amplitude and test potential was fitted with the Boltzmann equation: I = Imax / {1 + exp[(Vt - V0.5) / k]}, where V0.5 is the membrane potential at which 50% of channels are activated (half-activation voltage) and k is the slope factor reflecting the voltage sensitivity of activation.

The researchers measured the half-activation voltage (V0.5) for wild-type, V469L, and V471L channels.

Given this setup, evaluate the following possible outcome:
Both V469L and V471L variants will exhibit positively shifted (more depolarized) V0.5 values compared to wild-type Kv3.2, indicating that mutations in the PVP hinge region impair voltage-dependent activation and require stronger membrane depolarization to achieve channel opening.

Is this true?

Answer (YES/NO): NO